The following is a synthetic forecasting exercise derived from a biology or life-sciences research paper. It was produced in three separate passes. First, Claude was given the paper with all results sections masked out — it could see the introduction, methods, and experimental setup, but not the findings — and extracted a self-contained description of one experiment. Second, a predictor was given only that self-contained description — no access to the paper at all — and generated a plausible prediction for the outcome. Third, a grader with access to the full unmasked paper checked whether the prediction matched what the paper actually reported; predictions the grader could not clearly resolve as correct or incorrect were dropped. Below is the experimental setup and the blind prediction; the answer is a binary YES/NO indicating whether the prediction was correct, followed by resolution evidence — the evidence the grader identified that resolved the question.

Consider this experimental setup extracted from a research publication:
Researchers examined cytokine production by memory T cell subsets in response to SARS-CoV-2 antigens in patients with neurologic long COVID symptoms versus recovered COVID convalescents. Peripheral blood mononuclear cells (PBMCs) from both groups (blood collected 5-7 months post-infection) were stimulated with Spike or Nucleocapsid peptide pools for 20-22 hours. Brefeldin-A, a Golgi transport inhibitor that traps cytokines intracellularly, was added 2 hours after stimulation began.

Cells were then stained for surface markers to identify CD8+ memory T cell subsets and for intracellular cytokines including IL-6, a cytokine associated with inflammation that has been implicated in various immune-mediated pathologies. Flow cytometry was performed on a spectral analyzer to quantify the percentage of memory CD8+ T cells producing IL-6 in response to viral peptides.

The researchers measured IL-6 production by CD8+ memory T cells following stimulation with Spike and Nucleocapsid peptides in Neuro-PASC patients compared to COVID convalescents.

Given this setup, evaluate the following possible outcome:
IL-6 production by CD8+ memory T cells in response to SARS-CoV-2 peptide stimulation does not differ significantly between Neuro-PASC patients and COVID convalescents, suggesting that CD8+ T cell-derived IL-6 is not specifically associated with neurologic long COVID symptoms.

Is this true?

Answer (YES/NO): NO